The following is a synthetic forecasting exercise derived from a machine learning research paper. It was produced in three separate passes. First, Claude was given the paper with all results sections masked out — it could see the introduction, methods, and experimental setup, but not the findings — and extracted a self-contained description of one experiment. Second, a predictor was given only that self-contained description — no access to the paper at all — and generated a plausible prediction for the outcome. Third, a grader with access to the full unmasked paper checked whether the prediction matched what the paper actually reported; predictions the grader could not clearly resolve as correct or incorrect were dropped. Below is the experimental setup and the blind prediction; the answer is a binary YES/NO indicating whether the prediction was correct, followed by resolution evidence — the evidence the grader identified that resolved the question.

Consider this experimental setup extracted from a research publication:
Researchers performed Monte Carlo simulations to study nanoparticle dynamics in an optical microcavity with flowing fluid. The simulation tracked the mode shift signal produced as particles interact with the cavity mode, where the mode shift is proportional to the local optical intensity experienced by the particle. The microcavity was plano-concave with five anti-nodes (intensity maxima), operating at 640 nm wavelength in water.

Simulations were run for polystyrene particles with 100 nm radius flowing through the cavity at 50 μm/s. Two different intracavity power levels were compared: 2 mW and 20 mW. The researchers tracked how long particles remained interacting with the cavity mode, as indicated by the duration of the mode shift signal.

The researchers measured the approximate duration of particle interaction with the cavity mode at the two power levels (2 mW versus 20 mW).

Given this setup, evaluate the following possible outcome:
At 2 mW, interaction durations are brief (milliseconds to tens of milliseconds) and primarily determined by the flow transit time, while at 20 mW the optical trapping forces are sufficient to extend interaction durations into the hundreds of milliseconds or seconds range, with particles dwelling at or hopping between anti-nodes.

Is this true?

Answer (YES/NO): YES